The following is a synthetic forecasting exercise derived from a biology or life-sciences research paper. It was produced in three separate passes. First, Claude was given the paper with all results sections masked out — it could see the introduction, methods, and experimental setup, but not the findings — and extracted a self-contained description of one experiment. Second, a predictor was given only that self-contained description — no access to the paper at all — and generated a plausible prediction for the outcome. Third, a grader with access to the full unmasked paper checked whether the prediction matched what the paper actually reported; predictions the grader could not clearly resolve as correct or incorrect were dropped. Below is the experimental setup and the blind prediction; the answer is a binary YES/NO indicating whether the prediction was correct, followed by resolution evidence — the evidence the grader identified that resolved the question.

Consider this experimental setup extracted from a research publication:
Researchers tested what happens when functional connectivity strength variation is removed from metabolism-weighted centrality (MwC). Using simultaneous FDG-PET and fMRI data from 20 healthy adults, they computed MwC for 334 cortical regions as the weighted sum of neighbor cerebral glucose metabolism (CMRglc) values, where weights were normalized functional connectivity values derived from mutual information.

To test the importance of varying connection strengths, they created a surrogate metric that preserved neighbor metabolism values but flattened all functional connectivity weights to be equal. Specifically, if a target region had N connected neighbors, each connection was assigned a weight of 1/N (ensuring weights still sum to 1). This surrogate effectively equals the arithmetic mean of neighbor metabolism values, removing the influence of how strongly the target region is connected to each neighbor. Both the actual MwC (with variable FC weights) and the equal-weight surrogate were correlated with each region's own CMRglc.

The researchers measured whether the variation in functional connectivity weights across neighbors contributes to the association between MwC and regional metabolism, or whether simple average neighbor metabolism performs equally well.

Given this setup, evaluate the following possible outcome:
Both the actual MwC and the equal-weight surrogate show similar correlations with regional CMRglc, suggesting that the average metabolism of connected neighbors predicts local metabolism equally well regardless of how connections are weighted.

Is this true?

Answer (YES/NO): NO